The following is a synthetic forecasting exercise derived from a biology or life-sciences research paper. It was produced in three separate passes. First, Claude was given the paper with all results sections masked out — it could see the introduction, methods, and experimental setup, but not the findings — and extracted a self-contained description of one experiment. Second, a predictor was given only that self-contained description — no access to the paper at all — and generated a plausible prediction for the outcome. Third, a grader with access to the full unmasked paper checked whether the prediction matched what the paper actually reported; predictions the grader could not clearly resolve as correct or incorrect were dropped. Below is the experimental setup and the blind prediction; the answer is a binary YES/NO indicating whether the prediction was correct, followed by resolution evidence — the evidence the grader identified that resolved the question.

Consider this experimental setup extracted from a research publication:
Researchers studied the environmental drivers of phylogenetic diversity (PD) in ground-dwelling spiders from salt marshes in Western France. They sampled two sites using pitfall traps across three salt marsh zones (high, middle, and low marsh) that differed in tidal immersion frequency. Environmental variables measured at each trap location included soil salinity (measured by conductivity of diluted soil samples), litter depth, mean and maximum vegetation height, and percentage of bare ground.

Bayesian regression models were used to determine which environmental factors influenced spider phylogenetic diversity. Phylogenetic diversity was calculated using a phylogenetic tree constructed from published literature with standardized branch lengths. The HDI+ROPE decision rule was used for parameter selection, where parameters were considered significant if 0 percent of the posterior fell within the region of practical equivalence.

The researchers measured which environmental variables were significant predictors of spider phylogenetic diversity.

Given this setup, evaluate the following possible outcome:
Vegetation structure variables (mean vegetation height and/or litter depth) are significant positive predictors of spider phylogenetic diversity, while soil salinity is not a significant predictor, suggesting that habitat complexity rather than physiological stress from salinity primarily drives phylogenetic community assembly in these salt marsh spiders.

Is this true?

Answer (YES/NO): NO